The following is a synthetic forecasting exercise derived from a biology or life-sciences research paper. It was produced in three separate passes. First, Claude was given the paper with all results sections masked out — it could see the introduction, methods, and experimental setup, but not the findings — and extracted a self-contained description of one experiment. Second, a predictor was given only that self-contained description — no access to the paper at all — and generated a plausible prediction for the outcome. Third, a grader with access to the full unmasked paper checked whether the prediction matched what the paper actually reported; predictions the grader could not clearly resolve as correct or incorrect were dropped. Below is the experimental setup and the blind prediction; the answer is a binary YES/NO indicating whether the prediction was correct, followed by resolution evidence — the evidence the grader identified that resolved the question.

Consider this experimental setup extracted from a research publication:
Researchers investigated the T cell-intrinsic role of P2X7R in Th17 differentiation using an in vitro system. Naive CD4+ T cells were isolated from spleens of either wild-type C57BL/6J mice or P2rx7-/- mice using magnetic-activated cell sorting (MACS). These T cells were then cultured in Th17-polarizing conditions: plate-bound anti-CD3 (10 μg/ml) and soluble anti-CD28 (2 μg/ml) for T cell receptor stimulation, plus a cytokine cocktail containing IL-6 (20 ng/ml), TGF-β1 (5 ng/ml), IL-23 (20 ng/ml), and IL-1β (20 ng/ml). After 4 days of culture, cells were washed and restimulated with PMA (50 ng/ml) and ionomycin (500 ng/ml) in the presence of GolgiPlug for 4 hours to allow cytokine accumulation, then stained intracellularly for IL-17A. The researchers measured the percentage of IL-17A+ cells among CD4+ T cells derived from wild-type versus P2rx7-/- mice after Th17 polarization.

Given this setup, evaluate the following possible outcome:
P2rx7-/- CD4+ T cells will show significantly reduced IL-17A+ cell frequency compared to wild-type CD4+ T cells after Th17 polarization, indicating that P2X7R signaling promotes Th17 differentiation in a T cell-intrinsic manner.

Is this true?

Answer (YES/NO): YES